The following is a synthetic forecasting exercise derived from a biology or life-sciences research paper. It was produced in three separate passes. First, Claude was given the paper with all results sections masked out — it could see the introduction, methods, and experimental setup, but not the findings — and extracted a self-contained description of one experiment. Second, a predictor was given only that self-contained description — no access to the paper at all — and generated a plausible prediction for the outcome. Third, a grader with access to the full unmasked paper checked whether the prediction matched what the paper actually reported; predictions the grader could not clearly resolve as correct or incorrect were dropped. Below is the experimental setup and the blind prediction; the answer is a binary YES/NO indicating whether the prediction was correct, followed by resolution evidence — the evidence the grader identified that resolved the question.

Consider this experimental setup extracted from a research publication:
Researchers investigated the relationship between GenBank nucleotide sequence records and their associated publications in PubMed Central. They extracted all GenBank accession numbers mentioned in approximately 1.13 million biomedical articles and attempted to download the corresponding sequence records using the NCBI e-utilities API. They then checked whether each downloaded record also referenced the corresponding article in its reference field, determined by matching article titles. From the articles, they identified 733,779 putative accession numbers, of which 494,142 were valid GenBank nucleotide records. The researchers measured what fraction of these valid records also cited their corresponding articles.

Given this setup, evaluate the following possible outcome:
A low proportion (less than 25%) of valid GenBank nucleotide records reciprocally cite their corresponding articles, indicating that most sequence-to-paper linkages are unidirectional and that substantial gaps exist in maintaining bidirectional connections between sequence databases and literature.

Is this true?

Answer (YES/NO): NO